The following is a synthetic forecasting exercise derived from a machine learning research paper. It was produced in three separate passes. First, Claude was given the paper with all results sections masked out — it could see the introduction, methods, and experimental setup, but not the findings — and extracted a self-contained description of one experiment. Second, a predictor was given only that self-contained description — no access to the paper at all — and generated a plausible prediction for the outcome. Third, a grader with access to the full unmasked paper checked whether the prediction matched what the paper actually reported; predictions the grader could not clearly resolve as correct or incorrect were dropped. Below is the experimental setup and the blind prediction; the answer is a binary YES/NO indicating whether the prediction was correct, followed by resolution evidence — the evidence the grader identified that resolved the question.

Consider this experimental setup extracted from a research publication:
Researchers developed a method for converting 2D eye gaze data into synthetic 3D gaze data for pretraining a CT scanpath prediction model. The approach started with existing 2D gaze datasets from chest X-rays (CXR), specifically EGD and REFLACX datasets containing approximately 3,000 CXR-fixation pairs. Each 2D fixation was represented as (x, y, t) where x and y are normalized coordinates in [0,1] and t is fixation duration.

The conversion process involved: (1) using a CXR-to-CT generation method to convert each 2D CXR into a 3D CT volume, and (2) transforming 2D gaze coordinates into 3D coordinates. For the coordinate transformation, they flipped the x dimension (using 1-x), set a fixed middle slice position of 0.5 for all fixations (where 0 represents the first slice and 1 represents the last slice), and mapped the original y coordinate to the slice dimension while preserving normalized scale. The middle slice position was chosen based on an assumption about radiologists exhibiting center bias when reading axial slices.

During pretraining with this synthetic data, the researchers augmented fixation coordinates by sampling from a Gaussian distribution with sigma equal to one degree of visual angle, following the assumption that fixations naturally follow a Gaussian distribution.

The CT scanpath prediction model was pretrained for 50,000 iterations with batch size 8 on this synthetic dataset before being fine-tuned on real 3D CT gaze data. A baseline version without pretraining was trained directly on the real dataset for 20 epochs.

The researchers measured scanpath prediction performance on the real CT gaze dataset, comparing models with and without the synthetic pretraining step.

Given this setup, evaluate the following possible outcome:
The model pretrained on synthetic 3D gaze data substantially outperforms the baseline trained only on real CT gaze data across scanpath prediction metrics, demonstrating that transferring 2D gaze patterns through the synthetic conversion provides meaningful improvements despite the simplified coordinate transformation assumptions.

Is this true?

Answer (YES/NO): NO